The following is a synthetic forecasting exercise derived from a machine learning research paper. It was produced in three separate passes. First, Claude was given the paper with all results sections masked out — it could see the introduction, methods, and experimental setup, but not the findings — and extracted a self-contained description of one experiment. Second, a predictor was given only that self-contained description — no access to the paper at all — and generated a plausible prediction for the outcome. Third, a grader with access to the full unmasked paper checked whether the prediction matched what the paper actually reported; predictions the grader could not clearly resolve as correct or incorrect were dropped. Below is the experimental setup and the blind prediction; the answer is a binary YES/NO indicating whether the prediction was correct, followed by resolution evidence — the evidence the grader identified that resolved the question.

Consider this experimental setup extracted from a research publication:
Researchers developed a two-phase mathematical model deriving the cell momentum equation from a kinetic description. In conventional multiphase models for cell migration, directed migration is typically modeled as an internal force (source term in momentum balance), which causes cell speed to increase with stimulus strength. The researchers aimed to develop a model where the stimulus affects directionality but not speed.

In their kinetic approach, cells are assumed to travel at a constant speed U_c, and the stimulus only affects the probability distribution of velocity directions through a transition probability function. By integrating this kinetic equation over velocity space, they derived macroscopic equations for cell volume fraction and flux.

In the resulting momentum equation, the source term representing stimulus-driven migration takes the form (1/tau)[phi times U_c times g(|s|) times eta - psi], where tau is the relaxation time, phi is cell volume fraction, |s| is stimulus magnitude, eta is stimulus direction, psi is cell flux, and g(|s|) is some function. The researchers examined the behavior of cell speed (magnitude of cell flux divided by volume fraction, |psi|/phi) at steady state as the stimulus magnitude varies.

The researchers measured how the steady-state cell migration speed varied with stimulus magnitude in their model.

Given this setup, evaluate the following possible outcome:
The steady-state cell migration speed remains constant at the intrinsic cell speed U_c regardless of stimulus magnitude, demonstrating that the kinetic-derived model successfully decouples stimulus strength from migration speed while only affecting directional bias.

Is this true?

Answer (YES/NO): NO